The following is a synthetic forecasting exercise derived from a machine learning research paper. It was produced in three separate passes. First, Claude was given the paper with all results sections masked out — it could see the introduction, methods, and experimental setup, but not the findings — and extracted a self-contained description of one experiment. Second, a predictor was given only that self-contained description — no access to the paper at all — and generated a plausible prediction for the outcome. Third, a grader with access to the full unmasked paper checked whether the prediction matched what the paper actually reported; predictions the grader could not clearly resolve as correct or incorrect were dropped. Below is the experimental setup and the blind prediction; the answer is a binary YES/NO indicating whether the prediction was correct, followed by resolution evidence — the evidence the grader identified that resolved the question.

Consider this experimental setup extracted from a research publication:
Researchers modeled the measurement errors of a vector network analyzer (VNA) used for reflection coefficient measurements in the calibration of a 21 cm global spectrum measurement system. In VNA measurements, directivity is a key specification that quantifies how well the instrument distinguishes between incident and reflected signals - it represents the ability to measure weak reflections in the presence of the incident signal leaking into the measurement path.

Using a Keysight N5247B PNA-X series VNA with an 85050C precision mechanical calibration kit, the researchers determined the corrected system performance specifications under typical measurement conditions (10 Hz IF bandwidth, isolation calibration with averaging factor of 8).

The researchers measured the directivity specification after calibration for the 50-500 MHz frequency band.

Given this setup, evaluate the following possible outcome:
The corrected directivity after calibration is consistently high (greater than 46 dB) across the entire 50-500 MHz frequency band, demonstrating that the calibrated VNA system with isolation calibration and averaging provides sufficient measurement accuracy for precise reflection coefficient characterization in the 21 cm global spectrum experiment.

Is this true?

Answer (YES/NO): NO